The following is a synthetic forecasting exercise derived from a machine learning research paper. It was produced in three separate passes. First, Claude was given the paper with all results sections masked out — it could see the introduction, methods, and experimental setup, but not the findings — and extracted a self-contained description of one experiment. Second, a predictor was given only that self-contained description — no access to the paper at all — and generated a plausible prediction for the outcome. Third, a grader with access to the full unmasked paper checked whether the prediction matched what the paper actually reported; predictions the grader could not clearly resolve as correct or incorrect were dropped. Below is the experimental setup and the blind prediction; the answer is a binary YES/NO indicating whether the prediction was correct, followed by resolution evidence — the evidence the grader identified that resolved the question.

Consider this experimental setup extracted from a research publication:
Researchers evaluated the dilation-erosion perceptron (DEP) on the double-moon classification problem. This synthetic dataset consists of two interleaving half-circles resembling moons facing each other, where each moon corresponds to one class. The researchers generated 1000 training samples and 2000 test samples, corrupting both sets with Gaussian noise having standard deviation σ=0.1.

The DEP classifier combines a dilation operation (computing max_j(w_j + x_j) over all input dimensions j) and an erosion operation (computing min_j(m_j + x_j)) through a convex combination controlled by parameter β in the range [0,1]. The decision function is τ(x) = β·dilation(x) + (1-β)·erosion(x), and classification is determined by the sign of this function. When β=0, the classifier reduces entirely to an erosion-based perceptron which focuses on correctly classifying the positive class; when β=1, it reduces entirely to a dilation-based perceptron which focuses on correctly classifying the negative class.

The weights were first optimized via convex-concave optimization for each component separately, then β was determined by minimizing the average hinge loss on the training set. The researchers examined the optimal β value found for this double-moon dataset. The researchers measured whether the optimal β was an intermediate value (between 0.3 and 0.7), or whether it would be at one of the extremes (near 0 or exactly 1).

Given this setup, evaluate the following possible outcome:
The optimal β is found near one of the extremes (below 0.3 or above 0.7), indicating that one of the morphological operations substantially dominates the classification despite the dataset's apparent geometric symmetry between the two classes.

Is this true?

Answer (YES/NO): YES